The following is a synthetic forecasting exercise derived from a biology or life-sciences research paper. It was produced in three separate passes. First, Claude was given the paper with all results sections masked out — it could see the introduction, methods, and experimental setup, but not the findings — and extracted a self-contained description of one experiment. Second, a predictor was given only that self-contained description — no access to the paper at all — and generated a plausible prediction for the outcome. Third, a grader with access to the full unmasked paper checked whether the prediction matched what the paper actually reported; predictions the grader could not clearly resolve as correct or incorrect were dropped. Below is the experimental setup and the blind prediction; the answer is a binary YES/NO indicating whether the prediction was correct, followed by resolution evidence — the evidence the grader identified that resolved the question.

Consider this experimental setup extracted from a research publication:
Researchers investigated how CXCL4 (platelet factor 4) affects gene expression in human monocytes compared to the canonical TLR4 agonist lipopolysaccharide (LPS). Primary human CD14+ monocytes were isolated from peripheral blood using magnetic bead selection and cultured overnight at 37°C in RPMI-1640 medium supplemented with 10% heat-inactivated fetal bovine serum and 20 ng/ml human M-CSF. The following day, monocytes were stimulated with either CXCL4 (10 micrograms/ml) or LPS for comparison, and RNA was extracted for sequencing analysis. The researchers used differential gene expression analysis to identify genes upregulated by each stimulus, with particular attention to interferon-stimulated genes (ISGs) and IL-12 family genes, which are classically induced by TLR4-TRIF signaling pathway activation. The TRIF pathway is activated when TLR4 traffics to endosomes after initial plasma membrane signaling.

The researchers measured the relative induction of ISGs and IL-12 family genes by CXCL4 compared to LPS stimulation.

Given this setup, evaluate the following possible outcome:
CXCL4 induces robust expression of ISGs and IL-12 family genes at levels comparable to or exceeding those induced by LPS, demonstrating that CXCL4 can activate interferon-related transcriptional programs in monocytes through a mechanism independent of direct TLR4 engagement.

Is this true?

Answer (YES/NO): NO